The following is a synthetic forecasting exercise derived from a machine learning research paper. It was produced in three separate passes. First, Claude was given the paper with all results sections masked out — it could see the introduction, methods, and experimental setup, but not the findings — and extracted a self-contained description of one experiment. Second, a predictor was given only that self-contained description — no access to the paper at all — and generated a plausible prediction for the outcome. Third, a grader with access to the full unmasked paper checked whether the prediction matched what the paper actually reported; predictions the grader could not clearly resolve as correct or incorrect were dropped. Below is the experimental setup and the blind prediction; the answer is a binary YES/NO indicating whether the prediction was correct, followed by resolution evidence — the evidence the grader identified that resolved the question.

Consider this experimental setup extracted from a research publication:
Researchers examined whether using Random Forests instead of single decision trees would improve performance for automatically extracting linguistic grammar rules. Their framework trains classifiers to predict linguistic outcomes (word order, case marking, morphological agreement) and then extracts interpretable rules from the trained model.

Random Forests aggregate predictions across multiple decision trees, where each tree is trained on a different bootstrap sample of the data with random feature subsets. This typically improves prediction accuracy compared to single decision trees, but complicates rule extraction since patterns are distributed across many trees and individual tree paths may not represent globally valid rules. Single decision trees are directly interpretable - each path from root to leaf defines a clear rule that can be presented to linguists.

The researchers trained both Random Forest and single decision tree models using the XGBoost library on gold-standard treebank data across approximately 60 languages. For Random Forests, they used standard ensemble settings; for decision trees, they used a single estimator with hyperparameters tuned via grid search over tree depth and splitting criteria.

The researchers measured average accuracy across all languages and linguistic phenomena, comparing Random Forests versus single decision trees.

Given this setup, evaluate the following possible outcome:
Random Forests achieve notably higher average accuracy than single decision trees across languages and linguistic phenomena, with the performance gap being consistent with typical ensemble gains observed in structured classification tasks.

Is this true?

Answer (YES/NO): NO